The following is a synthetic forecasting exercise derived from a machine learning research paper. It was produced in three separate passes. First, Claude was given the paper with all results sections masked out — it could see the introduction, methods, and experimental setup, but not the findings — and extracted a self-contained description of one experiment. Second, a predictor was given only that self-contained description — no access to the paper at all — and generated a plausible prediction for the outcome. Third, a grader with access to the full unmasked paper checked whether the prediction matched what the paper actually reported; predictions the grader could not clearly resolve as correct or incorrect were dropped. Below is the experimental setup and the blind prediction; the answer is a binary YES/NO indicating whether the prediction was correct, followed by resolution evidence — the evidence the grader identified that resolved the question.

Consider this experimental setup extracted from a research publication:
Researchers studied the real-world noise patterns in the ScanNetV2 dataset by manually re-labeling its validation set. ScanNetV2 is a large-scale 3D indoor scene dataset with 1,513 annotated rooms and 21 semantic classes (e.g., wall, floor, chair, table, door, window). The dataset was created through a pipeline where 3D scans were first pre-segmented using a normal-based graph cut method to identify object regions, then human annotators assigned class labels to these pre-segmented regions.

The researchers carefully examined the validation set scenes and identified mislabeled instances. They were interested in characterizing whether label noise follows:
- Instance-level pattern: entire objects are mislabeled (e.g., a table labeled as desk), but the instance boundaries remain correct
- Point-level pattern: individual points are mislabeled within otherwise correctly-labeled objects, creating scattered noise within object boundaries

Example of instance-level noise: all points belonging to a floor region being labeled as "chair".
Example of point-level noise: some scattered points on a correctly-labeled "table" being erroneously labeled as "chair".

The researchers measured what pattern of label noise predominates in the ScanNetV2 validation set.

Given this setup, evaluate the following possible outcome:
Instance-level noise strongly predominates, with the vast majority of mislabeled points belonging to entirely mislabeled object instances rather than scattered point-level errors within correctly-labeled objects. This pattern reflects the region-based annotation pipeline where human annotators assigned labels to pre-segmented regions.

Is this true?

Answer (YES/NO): YES